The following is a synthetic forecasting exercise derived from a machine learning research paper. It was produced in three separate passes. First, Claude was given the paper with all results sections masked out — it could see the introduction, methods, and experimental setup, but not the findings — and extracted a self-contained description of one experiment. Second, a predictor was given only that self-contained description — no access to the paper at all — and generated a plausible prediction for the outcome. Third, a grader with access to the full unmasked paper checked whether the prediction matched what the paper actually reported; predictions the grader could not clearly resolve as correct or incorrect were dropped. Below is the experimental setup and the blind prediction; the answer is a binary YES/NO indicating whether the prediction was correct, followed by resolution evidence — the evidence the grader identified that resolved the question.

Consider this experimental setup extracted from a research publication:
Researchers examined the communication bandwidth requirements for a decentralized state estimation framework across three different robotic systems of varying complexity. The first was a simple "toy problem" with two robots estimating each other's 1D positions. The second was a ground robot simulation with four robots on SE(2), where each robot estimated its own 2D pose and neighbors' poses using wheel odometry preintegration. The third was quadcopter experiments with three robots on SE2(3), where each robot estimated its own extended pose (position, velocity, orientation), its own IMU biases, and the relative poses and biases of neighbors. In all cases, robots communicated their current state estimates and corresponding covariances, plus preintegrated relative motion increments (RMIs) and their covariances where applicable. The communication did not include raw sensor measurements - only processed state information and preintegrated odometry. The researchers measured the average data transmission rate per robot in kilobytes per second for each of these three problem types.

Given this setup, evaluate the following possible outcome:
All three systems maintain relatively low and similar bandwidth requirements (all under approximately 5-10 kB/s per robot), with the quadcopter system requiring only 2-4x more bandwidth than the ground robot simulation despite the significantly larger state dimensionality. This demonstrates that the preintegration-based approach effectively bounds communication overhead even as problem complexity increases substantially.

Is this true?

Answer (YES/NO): NO